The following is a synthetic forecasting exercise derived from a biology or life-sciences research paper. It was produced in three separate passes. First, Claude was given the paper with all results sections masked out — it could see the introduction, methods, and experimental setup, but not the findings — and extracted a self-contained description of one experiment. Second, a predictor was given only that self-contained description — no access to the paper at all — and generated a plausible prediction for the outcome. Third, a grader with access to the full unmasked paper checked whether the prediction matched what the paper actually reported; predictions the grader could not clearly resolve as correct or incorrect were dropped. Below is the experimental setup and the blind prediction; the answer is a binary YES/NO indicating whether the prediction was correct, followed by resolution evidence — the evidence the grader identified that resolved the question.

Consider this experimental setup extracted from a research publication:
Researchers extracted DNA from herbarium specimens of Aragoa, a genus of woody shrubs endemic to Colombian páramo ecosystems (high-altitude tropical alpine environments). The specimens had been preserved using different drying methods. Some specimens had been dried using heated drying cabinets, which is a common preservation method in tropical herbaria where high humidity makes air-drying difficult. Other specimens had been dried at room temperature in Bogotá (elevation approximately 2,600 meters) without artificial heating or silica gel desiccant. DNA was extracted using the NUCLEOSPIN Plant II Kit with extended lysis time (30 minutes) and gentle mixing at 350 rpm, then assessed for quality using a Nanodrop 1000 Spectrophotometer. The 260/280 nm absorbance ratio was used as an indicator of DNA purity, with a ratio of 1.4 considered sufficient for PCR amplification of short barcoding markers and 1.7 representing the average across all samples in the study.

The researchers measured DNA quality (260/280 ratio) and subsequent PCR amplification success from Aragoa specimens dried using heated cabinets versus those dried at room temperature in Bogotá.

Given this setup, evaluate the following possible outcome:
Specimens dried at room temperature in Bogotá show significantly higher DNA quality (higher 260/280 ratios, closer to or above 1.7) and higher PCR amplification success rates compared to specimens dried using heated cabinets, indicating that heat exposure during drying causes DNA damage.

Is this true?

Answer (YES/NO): YES